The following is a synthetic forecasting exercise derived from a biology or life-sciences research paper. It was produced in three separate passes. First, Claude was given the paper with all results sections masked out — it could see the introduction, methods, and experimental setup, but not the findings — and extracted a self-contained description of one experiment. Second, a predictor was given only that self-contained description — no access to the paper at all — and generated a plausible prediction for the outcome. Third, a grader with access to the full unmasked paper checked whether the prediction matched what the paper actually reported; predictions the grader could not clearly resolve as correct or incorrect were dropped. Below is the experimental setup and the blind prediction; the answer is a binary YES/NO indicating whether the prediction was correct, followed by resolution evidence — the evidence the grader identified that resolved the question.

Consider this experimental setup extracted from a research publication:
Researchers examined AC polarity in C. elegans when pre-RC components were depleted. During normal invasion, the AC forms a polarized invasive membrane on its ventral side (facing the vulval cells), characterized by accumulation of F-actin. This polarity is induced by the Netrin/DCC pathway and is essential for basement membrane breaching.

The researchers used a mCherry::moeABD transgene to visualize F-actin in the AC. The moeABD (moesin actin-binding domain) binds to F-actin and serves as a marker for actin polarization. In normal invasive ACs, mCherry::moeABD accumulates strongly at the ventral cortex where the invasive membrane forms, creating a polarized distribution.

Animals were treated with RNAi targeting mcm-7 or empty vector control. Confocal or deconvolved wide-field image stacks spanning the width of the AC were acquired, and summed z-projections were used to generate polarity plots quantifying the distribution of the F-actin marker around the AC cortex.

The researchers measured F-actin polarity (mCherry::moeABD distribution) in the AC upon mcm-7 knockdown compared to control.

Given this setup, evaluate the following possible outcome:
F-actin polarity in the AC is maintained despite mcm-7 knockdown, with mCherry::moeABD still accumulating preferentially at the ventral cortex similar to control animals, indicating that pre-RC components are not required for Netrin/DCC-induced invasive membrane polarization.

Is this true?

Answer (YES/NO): NO